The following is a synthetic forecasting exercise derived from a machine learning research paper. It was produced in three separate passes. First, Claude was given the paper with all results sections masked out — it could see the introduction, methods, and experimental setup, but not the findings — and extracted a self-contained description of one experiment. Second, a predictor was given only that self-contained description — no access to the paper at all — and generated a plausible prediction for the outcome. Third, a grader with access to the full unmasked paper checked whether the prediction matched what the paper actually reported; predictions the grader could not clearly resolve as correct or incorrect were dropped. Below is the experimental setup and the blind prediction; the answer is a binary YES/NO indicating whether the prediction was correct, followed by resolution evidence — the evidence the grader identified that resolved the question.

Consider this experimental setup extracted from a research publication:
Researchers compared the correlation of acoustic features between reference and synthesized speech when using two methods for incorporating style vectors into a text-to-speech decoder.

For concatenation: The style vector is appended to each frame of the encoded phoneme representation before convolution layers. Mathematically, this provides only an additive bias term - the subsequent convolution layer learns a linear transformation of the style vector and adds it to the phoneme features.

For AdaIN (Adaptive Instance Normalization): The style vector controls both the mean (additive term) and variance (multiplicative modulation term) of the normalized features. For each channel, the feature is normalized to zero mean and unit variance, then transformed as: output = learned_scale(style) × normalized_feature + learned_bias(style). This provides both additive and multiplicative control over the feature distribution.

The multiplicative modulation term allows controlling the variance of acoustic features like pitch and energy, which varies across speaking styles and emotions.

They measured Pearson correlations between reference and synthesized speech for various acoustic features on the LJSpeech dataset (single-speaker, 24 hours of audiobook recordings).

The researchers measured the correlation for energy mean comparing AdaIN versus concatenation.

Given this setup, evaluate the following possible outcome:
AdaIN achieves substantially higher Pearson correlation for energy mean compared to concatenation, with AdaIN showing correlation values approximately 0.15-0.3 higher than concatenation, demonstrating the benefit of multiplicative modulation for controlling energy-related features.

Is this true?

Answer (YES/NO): NO